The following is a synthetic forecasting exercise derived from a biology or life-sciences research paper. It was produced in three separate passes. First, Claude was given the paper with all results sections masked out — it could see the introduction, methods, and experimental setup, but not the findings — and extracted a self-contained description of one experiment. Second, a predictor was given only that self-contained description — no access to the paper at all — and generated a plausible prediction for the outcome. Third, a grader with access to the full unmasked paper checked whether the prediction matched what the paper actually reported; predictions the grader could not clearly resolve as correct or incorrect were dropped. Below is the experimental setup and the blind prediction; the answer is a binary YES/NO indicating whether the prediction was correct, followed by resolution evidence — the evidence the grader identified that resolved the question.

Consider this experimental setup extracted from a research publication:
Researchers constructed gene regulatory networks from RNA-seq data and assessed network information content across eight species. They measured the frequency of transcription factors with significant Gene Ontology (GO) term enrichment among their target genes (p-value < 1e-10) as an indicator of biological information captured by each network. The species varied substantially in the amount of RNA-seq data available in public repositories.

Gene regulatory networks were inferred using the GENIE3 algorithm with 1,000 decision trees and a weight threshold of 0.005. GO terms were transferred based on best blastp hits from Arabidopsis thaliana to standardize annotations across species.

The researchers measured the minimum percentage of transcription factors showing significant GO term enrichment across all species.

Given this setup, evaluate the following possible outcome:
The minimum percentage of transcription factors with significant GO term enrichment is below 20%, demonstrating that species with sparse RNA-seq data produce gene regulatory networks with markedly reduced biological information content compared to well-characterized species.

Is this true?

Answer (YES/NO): NO